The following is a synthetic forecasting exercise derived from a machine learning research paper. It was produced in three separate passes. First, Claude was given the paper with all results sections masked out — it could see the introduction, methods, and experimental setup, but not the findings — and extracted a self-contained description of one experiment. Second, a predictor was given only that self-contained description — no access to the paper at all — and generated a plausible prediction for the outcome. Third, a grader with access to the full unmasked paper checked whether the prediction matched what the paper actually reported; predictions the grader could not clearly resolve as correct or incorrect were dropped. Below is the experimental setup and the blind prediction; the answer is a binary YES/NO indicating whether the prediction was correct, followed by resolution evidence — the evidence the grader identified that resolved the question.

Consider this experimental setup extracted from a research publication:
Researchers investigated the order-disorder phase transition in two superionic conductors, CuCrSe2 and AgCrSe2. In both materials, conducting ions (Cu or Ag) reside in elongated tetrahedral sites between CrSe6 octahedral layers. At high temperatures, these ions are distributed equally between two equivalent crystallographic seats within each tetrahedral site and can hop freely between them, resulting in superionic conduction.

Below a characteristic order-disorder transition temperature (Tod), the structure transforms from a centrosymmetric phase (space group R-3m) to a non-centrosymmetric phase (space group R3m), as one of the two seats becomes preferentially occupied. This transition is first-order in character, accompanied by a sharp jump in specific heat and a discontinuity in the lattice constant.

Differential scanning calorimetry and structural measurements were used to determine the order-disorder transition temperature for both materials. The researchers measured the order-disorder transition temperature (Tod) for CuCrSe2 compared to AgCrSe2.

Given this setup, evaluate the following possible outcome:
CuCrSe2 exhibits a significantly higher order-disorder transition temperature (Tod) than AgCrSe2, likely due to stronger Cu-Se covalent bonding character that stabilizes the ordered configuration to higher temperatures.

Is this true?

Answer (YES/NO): NO